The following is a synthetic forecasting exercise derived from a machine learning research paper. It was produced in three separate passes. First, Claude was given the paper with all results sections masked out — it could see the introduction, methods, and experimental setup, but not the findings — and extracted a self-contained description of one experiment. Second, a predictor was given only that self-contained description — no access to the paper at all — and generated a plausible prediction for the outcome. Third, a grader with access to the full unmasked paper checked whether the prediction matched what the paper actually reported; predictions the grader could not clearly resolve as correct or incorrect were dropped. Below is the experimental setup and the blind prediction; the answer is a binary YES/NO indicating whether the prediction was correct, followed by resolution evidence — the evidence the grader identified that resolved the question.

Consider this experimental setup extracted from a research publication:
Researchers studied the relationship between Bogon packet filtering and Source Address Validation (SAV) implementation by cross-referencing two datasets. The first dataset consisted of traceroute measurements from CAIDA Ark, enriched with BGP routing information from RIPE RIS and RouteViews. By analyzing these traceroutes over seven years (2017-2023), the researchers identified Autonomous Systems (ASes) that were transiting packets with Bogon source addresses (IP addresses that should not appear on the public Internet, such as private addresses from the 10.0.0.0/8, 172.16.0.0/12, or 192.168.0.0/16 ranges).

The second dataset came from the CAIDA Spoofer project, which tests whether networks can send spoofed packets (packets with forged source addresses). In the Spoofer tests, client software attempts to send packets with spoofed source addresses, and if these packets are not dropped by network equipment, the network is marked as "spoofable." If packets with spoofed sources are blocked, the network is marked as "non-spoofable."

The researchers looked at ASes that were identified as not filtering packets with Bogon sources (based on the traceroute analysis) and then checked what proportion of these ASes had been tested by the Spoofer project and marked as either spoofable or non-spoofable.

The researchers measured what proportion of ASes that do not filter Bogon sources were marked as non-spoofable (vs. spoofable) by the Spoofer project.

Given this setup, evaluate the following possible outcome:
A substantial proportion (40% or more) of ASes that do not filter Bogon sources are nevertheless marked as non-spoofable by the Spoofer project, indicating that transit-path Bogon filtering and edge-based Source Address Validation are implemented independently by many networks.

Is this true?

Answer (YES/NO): YES